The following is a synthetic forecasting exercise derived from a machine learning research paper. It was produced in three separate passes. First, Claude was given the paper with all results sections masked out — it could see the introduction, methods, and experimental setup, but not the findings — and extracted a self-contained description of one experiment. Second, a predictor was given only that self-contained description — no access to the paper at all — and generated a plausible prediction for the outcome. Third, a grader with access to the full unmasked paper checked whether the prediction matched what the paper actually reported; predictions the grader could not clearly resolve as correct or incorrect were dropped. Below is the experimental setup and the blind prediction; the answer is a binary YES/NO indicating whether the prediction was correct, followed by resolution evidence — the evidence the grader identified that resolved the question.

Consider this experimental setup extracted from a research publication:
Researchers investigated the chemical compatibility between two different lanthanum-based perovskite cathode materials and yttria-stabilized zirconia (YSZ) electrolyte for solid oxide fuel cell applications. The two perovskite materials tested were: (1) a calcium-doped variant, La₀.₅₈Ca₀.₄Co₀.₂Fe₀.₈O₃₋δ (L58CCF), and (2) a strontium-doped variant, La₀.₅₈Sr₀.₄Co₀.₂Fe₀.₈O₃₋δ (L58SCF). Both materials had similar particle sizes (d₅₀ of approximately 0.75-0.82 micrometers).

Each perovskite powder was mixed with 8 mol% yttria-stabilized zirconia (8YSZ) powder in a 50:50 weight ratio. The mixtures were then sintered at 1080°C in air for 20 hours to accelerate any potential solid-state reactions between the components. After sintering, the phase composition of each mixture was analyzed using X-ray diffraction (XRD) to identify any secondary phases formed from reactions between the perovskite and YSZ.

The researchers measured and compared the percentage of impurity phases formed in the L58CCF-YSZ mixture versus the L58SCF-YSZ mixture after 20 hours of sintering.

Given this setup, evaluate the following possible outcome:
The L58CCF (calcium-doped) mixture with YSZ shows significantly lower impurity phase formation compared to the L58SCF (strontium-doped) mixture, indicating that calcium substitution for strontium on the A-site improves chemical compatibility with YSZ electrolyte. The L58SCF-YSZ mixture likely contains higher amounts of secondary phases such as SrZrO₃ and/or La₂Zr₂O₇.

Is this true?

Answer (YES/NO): YES